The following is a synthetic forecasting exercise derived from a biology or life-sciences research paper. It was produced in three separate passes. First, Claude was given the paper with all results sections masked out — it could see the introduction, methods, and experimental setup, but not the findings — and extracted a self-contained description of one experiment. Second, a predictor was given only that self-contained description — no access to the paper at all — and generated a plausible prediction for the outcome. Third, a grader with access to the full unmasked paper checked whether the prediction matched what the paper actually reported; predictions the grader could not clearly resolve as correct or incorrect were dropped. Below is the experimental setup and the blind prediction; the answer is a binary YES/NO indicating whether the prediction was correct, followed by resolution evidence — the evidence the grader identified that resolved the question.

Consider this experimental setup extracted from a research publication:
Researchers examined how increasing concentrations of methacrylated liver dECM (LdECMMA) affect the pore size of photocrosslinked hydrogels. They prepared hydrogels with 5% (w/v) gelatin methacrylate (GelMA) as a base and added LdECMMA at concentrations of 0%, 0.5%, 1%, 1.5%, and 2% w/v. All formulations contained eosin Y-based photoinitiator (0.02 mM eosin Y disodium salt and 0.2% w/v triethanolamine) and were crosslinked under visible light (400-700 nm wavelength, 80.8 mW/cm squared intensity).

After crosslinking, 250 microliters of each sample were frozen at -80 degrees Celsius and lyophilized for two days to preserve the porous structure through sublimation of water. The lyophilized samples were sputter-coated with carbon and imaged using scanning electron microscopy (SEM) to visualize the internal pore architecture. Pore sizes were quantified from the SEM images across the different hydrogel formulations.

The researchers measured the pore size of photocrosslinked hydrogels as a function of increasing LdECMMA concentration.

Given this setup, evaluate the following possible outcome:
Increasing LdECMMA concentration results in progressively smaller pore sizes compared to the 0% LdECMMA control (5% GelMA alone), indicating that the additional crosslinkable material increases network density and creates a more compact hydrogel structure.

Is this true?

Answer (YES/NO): NO